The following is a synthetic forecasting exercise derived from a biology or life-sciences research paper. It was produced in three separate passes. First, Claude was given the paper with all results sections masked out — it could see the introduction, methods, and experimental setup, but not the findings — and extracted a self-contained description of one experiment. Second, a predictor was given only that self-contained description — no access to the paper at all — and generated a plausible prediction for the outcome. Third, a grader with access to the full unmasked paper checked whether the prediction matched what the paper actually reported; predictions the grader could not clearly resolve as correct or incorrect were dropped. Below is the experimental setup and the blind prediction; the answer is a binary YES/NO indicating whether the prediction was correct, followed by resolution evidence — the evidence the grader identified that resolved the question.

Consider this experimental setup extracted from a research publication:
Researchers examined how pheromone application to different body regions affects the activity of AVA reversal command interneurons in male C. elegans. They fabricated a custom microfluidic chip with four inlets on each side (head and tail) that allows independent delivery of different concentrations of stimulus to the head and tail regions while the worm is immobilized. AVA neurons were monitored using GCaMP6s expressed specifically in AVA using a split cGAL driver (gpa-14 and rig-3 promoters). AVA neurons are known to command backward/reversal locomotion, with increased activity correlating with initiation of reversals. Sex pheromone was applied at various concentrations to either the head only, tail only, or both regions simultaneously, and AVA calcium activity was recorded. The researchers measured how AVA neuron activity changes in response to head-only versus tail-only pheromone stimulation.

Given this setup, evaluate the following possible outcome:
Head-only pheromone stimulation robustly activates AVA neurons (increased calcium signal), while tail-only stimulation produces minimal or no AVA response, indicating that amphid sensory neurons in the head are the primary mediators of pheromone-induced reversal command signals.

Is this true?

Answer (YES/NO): NO